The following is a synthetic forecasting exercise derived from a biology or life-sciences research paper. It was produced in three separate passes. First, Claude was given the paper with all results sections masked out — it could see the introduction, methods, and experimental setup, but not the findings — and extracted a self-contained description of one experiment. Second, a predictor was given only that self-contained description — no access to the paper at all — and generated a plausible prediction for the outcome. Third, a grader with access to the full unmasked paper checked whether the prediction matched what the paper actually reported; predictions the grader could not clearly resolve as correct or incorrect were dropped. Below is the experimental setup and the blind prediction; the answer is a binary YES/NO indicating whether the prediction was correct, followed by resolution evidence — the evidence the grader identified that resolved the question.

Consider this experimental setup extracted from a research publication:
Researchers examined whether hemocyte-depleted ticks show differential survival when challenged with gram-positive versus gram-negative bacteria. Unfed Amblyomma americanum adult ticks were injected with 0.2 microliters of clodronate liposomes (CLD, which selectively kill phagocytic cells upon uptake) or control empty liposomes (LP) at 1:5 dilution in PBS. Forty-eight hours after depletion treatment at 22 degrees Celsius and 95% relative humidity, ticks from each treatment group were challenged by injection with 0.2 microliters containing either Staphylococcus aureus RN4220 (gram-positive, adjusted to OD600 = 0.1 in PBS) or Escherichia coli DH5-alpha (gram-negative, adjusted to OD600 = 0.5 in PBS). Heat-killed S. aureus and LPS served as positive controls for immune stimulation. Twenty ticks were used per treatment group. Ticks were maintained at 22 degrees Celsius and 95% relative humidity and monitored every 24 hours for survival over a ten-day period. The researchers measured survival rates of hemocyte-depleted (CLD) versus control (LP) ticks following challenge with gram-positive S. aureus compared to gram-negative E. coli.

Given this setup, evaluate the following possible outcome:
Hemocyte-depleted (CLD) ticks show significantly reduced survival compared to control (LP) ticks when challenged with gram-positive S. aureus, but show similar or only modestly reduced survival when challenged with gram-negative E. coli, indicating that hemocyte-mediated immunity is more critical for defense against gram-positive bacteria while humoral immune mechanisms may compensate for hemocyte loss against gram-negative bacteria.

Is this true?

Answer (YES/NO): NO